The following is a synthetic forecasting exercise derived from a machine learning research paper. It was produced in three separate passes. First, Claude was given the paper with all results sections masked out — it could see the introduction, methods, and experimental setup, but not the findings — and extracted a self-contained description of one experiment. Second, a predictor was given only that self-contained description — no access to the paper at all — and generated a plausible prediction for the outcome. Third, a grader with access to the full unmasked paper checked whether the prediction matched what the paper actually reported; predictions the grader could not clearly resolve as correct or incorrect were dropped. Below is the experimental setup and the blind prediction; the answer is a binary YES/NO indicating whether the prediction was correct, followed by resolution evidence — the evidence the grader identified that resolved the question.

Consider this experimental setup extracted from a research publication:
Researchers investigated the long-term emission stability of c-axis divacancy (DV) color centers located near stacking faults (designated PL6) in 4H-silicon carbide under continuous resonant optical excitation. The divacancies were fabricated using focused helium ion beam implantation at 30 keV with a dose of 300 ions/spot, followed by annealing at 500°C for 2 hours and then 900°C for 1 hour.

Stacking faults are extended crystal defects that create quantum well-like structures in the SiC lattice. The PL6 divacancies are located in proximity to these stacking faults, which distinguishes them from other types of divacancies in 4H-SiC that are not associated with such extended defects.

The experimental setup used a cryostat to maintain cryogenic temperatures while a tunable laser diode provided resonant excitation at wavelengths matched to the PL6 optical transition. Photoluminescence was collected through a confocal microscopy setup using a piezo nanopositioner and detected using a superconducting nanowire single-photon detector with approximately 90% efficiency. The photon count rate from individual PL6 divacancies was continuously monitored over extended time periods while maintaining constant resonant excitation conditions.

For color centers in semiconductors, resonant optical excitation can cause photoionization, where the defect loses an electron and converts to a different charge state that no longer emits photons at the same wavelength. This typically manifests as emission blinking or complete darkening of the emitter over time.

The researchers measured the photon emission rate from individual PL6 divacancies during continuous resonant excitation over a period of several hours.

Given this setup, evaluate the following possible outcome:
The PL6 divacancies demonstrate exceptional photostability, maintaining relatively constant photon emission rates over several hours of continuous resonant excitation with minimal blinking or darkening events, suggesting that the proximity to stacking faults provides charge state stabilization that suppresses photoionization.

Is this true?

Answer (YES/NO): YES